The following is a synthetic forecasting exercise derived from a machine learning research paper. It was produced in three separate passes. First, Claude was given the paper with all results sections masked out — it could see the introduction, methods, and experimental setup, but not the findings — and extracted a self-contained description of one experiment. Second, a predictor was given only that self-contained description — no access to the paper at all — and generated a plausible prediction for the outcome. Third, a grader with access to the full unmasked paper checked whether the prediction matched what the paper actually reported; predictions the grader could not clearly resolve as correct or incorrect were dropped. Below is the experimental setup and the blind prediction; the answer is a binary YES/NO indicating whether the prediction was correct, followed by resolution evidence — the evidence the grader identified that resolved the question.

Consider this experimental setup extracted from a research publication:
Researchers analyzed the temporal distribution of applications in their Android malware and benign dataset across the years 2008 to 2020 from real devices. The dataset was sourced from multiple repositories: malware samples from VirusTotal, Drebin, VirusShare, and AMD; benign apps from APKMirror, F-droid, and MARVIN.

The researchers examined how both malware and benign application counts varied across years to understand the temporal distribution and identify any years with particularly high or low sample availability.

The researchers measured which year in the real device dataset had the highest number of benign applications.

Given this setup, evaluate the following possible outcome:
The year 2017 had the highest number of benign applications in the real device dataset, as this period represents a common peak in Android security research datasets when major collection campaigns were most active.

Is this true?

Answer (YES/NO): NO